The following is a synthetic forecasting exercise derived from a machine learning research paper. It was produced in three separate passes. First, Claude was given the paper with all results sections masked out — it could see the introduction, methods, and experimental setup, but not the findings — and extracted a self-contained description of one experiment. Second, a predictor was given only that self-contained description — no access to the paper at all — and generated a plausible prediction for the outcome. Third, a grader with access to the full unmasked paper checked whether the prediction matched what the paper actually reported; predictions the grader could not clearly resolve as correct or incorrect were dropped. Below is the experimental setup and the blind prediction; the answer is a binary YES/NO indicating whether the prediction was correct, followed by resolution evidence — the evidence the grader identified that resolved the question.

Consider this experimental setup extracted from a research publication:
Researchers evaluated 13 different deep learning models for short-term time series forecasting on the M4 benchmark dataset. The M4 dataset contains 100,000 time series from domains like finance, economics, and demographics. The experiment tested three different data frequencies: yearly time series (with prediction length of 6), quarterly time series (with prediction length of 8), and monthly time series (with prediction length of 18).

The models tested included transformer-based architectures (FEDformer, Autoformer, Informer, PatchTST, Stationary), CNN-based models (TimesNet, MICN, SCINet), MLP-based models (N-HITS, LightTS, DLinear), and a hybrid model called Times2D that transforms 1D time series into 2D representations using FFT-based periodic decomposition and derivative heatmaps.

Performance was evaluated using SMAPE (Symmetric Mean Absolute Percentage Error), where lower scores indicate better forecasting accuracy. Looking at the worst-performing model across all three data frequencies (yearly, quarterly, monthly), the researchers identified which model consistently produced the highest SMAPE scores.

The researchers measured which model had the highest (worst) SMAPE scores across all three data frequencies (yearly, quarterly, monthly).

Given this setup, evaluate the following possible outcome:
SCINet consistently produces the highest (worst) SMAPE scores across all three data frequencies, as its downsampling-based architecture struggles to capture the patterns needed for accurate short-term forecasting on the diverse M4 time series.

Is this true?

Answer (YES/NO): NO